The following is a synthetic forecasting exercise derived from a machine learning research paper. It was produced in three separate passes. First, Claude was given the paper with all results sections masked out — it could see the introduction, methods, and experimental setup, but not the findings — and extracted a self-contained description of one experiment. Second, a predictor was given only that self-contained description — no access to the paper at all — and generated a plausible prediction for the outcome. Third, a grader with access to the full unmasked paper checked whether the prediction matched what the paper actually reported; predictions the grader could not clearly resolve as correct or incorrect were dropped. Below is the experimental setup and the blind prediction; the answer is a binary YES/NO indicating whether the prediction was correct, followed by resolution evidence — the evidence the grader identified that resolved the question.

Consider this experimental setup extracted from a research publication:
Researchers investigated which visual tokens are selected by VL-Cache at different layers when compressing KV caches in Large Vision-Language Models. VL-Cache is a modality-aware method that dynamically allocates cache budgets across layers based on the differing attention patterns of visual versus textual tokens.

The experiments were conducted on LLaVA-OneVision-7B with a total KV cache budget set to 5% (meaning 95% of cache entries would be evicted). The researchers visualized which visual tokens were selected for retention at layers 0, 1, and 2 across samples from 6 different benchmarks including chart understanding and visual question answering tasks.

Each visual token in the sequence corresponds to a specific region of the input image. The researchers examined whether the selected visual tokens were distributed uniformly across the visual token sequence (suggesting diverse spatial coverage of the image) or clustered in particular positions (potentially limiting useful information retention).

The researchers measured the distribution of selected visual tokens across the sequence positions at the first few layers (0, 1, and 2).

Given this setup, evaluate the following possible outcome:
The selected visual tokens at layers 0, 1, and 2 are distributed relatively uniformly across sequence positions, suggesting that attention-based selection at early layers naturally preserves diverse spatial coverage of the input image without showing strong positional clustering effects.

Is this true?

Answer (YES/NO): NO